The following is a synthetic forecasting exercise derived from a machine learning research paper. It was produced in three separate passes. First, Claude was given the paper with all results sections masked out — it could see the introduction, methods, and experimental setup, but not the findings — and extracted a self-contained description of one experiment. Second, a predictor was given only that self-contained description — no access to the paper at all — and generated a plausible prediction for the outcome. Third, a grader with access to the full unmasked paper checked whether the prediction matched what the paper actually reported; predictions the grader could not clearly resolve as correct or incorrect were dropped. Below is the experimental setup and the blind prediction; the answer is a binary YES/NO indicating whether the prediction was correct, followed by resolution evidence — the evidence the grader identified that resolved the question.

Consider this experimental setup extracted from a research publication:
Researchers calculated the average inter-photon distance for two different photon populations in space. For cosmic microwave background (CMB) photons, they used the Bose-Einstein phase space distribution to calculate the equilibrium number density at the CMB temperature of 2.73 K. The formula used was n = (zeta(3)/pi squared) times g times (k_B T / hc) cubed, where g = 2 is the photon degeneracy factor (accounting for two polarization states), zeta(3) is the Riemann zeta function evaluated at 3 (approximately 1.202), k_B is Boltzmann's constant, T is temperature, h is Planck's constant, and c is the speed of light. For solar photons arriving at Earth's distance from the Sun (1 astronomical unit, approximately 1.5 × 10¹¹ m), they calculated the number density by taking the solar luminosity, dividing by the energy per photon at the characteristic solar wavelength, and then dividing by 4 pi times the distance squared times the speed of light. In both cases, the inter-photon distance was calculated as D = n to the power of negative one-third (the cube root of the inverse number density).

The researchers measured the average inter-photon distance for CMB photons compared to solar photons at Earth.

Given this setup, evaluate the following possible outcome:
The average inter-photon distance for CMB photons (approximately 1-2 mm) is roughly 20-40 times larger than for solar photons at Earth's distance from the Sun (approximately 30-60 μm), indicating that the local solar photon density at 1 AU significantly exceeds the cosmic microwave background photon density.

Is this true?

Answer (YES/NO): NO